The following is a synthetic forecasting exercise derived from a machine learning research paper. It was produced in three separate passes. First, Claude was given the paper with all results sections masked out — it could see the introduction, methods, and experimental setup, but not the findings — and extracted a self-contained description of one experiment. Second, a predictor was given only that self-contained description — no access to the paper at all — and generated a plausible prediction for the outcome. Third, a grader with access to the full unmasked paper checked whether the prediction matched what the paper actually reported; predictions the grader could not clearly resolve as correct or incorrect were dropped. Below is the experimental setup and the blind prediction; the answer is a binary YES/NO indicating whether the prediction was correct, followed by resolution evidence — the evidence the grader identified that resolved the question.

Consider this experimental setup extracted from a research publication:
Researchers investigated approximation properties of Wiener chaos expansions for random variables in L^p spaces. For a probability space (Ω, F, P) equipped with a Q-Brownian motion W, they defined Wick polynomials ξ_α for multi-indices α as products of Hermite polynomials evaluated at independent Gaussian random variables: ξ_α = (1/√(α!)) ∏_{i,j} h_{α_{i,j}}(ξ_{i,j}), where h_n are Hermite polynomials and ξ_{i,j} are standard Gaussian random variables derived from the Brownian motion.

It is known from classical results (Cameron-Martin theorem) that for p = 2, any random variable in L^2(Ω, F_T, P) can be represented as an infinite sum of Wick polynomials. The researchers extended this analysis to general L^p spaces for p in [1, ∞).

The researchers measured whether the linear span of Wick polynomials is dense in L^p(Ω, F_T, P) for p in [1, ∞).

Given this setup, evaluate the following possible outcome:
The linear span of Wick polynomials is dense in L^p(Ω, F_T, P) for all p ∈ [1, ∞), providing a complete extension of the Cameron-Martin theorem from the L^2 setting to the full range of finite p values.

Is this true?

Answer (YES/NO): YES